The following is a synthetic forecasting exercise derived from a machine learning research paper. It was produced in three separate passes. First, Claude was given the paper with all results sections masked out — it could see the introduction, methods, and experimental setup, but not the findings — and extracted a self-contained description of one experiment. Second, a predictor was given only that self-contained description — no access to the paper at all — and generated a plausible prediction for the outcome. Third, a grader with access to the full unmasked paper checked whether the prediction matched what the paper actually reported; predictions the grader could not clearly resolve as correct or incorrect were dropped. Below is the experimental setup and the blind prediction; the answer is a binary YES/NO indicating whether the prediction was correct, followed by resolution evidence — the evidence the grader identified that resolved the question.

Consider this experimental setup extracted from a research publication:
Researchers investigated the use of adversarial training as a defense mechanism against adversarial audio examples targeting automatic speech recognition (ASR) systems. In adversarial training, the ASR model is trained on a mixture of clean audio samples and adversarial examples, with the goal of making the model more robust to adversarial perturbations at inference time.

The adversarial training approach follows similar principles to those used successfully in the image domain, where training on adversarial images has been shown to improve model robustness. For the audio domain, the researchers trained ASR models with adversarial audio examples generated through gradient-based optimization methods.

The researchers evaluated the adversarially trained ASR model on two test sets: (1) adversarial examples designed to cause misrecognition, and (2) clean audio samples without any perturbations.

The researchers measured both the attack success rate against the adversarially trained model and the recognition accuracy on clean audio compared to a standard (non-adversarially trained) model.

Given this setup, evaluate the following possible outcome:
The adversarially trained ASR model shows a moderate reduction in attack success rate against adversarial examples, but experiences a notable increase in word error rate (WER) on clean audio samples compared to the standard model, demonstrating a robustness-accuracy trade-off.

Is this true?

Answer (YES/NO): YES